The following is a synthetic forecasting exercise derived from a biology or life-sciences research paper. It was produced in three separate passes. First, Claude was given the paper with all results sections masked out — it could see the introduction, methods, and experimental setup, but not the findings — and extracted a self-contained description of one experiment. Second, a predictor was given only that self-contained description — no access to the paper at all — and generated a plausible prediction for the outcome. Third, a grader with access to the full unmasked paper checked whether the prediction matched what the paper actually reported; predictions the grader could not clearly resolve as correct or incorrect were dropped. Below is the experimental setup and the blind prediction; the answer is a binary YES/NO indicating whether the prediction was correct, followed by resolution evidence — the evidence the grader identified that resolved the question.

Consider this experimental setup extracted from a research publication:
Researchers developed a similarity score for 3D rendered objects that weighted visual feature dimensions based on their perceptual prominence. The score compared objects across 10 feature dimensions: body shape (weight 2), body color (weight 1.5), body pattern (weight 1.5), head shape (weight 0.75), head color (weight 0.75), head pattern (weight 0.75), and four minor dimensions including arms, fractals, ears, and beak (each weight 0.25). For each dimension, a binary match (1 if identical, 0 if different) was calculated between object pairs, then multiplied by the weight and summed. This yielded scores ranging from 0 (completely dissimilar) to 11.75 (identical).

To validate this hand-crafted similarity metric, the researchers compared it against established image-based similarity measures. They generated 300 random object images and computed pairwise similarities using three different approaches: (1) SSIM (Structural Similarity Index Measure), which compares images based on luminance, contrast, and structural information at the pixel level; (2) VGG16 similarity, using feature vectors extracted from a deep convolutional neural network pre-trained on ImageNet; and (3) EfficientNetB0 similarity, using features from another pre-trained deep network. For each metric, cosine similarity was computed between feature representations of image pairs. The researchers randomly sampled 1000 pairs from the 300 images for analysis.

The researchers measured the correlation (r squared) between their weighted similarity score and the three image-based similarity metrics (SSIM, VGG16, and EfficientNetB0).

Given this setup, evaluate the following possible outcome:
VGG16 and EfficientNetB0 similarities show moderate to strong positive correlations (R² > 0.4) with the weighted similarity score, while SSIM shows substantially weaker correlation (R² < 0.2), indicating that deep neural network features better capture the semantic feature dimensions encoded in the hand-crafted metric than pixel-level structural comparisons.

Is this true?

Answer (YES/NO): NO